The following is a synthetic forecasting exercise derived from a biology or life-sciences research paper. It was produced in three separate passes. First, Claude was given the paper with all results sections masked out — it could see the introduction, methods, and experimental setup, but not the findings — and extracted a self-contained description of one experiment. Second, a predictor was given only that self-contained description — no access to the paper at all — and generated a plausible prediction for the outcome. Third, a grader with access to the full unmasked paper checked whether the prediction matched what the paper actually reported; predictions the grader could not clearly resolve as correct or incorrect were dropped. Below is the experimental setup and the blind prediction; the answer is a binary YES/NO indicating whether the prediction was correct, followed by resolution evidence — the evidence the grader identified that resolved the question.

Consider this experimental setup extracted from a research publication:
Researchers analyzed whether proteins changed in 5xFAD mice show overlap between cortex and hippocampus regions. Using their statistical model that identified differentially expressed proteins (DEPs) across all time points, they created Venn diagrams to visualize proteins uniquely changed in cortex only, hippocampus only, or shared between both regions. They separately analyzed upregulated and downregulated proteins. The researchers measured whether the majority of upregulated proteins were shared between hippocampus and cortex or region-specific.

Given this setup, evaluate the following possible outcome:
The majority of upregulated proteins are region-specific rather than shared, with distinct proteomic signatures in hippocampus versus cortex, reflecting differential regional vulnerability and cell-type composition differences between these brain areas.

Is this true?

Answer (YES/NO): YES